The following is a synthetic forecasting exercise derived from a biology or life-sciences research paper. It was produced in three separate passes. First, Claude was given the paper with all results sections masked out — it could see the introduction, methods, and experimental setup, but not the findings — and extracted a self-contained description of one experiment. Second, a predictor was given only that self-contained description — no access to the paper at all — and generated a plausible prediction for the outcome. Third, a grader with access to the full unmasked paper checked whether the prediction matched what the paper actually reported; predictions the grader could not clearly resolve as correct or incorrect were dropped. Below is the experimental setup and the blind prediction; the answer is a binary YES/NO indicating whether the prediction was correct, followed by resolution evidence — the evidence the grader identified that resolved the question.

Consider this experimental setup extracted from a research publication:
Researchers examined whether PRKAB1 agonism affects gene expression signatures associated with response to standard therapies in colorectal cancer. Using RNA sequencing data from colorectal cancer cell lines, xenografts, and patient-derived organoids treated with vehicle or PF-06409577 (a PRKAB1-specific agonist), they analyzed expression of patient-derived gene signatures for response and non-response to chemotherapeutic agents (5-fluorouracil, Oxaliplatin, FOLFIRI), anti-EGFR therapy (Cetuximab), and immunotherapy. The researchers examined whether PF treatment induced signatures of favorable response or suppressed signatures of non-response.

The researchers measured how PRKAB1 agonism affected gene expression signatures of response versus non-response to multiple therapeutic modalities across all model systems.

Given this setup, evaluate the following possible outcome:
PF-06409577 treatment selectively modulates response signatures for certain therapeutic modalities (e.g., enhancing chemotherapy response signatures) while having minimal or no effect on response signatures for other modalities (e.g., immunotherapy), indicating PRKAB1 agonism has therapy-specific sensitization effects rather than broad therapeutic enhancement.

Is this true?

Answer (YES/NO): NO